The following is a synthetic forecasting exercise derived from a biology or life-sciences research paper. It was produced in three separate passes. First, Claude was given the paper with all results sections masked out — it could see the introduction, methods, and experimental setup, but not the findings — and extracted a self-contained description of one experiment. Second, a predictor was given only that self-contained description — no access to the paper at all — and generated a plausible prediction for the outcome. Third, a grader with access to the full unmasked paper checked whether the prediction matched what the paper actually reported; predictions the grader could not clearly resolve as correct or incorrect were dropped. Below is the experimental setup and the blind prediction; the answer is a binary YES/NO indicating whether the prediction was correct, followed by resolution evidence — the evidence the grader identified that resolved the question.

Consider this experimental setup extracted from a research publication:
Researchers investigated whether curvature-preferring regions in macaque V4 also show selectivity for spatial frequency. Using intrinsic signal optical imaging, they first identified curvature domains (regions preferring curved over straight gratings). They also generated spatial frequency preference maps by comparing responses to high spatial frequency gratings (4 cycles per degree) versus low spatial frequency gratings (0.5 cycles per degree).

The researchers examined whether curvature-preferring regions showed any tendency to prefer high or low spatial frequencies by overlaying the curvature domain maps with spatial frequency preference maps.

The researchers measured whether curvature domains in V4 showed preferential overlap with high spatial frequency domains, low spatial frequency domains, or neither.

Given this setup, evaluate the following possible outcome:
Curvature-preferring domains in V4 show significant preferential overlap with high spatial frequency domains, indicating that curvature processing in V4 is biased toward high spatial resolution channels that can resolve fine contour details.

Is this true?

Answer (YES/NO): NO